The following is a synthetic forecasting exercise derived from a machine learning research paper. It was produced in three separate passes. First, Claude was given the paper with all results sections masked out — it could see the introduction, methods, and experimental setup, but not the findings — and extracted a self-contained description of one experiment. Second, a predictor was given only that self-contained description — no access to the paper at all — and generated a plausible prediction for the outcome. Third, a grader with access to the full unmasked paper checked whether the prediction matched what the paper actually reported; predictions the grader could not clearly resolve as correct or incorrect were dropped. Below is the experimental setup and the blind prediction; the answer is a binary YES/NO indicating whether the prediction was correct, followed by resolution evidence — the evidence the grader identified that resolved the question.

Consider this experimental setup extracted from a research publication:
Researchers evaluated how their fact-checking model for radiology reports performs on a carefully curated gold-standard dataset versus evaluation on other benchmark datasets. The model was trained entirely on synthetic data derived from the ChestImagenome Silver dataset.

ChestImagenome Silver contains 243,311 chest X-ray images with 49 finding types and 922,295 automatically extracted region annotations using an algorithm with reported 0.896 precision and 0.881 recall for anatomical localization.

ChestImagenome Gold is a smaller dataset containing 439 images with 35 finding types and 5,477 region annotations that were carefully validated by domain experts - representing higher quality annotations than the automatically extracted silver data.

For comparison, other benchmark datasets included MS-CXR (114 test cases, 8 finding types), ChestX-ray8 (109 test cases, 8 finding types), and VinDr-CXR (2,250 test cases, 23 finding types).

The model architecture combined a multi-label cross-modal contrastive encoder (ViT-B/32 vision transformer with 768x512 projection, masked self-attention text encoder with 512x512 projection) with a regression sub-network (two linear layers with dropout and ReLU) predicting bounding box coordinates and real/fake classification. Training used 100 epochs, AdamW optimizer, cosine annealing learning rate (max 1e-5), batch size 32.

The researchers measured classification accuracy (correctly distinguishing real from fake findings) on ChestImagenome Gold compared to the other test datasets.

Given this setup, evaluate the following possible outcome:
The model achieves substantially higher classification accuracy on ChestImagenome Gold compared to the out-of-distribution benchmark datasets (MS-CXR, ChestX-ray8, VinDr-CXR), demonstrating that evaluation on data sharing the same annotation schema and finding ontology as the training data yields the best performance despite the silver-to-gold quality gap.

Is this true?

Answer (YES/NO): NO